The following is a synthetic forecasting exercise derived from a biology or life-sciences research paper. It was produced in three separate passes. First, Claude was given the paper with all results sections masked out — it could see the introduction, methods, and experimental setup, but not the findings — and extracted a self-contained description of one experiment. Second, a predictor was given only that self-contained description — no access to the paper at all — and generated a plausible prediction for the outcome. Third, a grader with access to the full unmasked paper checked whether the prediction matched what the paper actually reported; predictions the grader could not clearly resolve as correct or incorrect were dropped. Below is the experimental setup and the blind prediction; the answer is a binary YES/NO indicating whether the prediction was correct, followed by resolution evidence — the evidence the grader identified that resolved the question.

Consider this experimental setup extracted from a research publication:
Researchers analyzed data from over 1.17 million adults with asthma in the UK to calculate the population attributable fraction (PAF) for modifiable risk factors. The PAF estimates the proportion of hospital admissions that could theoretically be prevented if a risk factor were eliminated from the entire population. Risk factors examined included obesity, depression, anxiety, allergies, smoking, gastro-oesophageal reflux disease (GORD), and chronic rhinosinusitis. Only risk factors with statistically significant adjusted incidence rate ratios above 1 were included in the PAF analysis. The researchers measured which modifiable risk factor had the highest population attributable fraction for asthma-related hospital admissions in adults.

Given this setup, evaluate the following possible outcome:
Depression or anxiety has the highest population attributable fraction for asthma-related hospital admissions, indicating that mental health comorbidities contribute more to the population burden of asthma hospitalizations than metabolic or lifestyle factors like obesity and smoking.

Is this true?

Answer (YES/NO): NO